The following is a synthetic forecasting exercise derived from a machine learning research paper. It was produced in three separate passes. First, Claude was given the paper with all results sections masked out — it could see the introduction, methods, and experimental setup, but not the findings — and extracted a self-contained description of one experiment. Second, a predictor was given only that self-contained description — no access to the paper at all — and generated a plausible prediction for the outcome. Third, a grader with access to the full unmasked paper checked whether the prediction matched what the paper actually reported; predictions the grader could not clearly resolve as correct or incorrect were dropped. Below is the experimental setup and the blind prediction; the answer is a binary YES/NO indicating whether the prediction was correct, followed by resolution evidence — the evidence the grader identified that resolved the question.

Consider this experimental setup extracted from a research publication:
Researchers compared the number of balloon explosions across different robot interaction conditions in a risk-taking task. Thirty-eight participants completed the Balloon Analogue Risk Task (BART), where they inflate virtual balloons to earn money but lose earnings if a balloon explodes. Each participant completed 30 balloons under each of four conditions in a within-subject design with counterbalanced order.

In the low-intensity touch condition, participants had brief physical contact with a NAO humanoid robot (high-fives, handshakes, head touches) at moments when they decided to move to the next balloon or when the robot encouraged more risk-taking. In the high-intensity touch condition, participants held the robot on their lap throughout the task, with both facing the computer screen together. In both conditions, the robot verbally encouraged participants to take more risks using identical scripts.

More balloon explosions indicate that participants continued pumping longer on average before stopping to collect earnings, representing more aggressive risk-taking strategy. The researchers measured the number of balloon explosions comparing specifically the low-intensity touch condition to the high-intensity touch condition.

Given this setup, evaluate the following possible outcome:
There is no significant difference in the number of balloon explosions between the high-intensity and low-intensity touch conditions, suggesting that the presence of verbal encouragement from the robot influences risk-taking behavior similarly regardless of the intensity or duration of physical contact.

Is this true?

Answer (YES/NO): YES